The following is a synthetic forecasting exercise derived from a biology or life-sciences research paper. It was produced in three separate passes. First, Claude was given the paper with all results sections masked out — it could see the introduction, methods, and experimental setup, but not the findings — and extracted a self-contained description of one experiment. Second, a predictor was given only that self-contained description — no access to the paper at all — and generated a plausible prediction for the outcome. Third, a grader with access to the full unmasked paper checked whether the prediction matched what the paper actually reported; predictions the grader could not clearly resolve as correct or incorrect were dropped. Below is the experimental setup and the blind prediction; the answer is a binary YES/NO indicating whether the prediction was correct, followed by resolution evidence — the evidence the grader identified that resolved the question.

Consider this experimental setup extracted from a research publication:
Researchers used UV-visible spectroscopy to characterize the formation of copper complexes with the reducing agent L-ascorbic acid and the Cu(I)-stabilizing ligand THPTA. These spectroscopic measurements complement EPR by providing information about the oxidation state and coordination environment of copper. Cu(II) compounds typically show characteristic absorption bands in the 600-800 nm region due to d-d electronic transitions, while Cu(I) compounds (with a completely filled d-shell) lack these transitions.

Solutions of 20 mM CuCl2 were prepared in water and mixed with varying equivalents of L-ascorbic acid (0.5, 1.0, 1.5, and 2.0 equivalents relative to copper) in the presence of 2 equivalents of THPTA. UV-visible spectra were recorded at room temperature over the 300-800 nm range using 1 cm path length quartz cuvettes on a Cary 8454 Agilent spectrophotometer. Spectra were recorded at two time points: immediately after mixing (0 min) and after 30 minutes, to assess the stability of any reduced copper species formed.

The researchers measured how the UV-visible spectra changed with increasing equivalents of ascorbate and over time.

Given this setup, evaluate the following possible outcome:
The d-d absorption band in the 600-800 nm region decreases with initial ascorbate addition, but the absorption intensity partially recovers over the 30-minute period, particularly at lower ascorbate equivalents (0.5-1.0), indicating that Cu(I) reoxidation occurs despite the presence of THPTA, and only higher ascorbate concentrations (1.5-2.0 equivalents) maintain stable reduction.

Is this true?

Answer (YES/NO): NO